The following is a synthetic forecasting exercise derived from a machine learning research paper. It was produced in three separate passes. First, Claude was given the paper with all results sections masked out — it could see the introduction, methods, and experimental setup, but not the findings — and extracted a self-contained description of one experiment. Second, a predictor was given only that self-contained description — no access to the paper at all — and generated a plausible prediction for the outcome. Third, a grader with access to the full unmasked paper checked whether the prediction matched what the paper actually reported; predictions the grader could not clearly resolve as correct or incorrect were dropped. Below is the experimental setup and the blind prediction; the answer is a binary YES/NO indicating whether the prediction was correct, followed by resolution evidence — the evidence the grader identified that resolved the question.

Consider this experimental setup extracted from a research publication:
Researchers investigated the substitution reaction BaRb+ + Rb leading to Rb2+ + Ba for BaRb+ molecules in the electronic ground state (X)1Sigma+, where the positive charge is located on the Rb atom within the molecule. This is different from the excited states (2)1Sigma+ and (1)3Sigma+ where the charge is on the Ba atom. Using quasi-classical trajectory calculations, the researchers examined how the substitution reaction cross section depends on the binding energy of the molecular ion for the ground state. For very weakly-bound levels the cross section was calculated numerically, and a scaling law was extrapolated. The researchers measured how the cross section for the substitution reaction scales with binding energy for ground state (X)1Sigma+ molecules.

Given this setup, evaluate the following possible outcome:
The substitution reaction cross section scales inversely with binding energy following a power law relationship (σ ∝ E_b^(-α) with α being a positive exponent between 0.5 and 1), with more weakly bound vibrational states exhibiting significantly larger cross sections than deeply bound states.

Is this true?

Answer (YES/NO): NO